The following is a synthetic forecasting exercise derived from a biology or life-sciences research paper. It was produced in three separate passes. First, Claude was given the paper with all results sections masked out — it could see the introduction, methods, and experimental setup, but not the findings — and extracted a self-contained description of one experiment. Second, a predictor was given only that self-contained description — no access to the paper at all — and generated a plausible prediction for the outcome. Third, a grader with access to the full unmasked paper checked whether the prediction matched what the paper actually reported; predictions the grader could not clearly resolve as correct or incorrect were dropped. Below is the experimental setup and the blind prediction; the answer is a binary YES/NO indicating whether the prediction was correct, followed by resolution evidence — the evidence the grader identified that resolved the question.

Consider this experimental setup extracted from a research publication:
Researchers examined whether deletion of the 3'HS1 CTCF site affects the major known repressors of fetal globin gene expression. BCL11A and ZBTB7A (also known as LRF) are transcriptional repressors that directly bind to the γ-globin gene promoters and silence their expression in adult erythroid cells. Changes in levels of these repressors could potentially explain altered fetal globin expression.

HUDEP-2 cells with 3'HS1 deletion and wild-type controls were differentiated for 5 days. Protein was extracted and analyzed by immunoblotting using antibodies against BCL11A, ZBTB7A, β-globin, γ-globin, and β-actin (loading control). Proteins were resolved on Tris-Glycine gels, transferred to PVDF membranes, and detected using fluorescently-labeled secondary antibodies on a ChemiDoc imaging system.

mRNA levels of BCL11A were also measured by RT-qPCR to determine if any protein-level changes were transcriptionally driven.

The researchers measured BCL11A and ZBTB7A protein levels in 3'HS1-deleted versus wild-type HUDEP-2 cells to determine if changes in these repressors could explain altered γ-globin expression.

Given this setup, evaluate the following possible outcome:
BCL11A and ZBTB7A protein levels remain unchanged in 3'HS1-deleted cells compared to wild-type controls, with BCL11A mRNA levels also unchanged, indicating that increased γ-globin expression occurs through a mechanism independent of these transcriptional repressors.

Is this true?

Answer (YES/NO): YES